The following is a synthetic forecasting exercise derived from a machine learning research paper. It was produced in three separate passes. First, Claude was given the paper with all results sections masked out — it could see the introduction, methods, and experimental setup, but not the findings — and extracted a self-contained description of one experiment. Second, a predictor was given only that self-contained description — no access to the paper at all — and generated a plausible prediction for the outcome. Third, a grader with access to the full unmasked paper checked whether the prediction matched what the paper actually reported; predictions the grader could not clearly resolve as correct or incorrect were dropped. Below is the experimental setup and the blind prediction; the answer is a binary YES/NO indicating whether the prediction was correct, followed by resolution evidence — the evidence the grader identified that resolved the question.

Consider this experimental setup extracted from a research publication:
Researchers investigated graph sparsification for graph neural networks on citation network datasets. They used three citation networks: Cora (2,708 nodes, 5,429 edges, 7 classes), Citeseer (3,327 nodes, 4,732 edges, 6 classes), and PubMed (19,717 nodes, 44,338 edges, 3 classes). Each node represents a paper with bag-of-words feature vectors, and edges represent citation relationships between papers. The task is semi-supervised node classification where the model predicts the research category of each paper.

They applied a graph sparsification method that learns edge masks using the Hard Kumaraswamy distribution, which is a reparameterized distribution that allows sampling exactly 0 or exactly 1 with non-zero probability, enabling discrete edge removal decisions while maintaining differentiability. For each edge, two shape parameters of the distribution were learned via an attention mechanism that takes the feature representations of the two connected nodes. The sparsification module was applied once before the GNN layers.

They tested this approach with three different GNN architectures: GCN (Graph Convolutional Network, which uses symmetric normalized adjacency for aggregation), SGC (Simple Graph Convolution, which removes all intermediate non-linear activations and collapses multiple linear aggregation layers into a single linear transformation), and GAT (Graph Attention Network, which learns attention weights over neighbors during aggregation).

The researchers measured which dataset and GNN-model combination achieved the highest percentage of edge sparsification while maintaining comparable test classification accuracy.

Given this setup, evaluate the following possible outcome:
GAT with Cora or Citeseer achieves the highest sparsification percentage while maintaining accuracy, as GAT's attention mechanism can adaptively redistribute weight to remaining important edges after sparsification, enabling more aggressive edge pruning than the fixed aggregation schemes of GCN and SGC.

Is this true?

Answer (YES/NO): NO